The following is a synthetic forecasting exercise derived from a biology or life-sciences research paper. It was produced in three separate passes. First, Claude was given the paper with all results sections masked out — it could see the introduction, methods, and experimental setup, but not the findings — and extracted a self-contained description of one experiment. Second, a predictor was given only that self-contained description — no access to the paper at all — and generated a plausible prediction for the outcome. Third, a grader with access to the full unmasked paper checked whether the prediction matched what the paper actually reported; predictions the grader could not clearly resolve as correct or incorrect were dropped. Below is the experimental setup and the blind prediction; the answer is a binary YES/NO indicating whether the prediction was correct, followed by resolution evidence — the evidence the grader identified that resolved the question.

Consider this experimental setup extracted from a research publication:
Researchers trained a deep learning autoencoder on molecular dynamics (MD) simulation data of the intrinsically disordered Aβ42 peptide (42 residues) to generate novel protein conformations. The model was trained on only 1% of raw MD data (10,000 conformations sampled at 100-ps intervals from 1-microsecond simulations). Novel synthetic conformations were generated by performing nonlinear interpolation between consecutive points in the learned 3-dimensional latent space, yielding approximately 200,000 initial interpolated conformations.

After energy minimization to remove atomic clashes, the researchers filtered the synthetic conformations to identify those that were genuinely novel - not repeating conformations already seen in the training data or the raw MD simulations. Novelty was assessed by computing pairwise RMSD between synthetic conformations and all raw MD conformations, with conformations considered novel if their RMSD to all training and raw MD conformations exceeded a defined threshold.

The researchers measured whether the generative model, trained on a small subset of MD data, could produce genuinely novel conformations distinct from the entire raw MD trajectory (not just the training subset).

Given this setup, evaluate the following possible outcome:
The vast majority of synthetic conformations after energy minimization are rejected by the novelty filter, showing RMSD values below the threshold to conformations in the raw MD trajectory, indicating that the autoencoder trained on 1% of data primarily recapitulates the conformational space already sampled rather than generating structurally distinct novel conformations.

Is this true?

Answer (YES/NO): NO